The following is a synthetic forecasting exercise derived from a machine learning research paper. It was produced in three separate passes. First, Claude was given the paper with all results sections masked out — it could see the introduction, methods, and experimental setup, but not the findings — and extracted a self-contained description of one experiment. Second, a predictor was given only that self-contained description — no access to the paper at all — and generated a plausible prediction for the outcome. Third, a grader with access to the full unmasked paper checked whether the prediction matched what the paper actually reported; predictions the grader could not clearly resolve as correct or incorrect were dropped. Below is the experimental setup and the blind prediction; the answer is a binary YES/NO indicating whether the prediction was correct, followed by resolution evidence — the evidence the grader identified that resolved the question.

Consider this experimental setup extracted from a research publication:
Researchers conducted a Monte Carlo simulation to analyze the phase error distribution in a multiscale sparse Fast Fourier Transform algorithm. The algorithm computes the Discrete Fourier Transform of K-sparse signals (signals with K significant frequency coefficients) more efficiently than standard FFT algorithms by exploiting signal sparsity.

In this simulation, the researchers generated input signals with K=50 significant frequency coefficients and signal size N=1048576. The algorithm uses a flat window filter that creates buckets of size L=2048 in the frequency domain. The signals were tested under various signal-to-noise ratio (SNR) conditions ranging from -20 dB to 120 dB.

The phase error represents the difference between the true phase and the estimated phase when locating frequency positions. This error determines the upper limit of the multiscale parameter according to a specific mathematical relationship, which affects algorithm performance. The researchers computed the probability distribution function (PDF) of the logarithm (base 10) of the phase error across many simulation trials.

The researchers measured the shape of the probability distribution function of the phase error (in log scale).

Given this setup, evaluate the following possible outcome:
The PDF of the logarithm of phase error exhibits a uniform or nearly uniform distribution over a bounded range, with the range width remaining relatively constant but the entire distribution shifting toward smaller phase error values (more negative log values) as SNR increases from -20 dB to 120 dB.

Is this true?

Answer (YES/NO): NO